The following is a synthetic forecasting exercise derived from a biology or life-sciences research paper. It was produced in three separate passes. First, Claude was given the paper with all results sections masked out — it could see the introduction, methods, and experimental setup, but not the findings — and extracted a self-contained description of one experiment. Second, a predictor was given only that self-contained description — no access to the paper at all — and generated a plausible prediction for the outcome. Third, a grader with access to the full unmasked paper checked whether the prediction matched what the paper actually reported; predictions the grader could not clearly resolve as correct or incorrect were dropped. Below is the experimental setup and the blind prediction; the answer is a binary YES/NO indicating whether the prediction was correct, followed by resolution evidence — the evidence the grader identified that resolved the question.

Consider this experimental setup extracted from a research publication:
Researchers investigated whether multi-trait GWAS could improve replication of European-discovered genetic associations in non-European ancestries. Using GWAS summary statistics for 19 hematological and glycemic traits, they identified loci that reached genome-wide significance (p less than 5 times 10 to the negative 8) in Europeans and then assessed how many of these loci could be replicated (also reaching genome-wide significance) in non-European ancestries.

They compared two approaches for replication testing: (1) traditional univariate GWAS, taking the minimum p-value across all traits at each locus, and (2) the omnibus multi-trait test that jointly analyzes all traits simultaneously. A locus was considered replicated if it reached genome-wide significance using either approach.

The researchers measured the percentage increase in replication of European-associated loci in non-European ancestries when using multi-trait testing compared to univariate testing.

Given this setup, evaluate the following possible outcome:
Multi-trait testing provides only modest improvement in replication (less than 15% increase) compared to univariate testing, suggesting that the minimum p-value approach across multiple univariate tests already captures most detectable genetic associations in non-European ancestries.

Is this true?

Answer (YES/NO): NO